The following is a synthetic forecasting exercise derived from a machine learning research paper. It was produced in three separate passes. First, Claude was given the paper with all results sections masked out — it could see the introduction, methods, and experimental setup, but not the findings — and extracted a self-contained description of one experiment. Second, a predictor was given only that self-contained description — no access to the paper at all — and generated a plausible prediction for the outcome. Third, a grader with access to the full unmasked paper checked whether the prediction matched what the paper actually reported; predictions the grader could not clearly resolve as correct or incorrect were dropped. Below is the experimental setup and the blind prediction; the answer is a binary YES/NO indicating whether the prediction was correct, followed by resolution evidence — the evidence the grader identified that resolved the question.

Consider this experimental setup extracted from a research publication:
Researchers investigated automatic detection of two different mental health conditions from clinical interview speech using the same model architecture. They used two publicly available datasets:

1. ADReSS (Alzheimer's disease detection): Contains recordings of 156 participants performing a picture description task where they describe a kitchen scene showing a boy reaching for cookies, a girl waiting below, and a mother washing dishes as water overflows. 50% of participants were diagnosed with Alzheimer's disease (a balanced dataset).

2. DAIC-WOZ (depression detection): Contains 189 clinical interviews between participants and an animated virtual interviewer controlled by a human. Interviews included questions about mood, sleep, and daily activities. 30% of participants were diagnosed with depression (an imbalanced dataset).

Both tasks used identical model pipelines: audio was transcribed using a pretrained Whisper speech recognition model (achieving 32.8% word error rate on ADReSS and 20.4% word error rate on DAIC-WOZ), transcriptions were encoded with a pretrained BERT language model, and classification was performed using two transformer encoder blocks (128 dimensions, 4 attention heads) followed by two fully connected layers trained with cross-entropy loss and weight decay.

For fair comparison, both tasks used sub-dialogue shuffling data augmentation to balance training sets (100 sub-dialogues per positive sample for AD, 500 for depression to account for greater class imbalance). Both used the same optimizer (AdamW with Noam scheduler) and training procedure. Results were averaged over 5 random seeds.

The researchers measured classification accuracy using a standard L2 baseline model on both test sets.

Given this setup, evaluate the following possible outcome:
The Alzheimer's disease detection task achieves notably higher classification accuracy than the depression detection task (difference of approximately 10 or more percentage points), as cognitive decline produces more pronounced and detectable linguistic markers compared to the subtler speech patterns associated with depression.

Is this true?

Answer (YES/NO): NO